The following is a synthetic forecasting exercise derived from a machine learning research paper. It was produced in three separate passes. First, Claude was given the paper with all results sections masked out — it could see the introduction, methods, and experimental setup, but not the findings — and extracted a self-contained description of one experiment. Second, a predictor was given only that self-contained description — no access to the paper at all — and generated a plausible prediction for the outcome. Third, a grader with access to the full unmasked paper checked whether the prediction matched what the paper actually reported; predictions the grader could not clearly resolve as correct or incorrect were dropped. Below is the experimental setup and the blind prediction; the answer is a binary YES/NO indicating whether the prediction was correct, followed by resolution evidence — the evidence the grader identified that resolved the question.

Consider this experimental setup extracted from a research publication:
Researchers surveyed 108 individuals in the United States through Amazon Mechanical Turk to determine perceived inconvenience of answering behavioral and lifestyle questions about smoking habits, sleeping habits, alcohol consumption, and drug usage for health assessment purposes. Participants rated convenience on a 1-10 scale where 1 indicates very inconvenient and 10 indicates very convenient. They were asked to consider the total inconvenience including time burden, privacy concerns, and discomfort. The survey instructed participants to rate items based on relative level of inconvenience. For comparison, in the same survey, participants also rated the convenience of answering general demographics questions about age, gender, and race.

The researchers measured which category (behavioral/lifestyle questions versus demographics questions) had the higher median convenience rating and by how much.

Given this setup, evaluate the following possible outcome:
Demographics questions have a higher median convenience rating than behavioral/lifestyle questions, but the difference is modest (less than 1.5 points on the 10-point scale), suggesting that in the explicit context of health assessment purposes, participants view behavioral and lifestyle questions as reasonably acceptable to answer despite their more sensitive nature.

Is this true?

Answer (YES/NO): NO